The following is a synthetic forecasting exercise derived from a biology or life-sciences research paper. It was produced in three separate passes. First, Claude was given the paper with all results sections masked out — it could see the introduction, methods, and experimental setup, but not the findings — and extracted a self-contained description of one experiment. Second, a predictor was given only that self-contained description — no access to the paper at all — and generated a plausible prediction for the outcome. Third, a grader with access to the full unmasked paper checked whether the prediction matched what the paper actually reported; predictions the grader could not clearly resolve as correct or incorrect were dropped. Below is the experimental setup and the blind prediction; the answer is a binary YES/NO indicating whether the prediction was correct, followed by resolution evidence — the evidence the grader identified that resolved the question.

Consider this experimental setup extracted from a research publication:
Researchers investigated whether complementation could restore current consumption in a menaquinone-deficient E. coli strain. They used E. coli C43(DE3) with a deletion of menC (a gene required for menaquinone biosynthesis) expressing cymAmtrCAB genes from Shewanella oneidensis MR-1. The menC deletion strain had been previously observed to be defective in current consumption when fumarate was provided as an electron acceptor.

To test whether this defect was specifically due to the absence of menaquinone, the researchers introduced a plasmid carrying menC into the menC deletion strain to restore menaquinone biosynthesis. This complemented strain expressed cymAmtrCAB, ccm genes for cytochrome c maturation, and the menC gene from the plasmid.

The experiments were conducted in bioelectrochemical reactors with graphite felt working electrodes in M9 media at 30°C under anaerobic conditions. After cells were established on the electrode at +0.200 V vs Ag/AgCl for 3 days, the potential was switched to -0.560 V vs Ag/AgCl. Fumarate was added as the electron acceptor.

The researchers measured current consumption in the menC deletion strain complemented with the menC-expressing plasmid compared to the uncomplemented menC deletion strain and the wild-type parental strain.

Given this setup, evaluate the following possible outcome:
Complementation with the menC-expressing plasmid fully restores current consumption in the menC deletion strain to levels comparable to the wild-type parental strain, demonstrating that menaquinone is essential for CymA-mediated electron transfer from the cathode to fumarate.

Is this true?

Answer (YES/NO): NO